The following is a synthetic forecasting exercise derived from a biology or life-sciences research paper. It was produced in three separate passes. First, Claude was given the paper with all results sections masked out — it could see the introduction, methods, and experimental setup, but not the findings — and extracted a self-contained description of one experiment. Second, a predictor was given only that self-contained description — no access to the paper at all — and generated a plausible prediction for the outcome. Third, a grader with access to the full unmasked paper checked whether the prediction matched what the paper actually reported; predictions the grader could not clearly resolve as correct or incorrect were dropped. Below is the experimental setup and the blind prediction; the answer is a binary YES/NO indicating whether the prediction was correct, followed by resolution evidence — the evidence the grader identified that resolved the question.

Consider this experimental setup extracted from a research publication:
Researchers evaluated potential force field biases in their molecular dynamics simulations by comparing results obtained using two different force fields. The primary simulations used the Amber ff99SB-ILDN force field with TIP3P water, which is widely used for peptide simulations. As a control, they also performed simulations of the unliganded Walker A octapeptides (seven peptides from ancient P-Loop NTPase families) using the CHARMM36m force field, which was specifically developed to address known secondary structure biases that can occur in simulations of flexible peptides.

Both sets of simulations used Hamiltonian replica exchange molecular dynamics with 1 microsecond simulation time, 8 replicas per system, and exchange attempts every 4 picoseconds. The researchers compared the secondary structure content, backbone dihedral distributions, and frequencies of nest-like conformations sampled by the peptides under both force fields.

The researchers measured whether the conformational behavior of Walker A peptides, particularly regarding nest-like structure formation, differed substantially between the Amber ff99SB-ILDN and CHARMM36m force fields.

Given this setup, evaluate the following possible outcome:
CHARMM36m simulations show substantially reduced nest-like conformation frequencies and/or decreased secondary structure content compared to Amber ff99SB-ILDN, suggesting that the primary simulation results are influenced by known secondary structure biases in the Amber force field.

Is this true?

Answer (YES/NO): NO